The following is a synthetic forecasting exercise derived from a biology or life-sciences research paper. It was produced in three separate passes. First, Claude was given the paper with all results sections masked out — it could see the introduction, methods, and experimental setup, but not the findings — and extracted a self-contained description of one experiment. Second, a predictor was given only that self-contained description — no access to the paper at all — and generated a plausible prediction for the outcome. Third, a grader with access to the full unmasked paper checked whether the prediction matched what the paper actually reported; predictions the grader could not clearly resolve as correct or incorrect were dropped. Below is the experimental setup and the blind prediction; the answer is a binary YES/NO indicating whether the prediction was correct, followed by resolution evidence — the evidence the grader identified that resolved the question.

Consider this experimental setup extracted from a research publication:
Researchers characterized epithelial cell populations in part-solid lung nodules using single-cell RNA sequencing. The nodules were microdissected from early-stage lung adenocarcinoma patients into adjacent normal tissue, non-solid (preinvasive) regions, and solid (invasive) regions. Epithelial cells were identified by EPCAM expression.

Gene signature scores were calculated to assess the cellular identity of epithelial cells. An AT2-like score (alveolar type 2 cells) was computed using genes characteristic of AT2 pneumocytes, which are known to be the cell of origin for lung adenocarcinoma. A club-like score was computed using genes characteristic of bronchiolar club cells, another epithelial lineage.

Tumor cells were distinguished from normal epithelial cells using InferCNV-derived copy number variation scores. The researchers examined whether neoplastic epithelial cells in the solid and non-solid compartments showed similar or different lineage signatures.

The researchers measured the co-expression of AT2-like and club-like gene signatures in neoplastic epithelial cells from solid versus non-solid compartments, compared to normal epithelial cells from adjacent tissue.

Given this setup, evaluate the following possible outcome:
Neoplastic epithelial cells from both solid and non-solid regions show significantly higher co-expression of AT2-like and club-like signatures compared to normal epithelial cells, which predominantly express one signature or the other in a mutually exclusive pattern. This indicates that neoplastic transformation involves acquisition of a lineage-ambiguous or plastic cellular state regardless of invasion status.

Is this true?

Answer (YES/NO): NO